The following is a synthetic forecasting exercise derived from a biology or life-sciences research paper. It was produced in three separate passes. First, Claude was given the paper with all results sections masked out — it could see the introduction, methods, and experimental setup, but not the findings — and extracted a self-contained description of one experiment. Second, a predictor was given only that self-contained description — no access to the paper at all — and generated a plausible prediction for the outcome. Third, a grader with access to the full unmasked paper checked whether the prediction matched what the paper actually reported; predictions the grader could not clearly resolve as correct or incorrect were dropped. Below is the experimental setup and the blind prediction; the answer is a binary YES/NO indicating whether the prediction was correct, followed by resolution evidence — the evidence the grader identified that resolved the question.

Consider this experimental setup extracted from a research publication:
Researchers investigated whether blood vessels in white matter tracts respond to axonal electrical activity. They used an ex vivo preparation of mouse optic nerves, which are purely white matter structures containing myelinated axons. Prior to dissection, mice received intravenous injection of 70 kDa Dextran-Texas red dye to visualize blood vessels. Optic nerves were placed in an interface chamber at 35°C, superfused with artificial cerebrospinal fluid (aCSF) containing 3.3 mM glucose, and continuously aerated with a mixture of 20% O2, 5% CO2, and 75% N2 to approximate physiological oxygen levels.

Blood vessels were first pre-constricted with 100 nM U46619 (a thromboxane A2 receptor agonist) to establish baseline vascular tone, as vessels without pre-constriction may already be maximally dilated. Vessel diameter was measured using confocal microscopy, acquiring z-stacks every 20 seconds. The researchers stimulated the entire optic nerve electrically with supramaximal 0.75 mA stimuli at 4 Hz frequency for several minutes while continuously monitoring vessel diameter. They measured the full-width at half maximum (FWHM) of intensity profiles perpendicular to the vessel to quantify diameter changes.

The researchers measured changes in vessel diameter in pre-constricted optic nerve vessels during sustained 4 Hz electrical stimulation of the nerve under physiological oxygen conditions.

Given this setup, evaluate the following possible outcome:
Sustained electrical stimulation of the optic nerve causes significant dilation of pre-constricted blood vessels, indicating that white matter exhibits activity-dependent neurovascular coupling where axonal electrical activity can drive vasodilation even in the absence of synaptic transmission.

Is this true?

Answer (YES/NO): YES